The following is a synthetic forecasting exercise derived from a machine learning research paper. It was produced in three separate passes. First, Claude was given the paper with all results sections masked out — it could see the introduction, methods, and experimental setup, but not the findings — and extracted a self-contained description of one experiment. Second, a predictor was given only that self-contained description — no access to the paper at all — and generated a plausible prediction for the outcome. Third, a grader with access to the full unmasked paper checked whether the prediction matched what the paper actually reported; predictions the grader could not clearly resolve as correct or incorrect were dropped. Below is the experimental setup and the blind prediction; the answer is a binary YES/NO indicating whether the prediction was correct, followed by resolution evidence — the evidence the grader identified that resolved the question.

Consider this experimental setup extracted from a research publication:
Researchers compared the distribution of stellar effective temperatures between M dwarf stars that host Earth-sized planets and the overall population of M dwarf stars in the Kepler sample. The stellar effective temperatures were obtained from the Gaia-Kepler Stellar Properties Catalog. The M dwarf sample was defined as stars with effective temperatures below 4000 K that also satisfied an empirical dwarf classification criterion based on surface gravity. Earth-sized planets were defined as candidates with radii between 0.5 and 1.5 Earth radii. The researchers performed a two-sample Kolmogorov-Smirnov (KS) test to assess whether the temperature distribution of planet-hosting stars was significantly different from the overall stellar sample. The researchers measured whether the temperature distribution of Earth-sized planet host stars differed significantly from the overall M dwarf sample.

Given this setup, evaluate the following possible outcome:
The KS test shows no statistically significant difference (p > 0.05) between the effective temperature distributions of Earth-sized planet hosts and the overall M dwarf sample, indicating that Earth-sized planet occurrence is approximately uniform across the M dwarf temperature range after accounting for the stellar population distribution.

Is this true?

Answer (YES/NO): YES